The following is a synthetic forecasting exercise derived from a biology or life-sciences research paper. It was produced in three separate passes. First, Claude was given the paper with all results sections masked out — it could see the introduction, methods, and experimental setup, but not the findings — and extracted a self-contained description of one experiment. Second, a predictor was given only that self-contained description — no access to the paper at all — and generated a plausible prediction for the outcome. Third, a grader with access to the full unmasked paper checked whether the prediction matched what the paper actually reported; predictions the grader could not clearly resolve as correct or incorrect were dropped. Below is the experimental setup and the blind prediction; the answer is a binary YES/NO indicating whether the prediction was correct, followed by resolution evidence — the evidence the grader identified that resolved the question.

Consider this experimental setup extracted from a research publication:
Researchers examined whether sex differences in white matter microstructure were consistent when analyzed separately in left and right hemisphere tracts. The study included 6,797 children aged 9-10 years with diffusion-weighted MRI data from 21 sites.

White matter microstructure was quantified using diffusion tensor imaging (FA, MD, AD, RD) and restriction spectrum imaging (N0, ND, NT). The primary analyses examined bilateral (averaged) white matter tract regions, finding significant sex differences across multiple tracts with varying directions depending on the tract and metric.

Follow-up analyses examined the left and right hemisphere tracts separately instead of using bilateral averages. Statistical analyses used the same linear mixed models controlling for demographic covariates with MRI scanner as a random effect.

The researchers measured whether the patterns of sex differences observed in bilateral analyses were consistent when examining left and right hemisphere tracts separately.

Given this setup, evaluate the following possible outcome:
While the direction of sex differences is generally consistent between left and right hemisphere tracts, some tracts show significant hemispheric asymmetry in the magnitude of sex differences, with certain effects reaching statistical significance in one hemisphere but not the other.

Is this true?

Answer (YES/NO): NO